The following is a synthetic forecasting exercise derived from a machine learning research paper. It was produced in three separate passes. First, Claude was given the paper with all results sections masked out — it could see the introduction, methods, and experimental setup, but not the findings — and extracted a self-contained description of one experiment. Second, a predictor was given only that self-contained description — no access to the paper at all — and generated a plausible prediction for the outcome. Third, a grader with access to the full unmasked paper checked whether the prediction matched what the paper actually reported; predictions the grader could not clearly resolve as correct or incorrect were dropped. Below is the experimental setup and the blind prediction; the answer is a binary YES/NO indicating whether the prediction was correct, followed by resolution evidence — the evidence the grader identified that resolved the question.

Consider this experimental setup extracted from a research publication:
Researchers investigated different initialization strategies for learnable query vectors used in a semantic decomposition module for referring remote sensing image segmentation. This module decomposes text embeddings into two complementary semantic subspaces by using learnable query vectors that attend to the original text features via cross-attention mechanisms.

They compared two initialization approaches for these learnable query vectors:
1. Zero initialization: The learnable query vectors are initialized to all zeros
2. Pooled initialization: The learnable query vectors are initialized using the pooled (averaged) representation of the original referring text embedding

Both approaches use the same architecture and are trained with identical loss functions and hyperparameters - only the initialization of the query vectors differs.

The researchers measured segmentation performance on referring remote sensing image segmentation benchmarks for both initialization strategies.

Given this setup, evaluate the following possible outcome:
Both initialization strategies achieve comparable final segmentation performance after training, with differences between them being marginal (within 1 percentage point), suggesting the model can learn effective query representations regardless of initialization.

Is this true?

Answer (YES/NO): NO